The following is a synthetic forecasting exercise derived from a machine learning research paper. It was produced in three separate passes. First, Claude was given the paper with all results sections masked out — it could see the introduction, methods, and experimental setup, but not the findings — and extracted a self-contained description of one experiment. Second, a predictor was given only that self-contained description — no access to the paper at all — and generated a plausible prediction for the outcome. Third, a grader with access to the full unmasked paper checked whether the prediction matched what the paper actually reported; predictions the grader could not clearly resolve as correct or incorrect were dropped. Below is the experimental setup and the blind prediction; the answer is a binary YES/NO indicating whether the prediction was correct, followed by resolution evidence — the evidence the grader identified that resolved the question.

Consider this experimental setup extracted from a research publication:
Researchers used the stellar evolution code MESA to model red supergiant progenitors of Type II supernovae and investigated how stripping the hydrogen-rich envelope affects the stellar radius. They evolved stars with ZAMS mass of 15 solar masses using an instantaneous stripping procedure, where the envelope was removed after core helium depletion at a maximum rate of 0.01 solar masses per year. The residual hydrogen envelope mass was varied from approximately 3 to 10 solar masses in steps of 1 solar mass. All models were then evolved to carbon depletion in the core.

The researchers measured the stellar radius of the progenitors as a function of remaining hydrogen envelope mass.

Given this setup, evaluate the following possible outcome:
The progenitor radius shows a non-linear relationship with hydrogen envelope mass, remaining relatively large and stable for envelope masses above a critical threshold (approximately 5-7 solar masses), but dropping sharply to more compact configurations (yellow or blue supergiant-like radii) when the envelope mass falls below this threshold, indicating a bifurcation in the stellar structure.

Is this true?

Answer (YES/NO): NO